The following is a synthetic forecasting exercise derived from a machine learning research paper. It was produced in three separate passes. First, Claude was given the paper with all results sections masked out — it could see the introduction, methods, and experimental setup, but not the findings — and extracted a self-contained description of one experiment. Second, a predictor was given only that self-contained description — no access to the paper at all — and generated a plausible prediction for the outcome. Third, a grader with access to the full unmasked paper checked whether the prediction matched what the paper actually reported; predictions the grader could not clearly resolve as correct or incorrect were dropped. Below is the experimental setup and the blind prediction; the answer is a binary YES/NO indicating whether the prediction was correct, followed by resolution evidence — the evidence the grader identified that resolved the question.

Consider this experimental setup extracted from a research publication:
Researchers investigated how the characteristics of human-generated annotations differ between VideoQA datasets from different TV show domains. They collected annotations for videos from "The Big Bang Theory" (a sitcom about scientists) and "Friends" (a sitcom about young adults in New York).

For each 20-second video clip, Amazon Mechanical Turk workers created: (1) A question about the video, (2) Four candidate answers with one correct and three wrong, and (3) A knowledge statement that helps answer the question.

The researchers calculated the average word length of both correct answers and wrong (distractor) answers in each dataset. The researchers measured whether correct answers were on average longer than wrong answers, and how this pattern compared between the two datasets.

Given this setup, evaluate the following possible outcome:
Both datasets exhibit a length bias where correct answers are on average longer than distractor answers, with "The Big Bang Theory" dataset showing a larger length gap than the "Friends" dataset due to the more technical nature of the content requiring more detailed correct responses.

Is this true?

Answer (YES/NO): YES